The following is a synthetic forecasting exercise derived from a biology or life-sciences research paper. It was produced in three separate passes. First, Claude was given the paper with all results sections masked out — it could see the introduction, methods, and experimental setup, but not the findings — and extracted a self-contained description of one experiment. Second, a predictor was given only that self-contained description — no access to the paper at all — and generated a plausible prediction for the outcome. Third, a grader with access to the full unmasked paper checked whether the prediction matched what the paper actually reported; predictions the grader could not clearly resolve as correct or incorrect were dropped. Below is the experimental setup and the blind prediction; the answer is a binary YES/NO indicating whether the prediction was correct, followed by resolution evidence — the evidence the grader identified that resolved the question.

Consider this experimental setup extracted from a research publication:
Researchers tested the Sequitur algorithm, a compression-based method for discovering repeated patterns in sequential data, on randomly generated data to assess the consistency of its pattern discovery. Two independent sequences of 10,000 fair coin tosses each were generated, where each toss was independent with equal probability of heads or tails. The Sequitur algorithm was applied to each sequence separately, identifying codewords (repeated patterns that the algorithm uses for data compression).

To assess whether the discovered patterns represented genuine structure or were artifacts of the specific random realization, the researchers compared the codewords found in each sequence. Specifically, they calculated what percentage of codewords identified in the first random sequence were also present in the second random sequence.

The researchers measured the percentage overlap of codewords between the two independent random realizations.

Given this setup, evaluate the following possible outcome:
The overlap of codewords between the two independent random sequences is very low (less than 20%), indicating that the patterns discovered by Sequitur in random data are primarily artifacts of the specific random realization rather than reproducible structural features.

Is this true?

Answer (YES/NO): YES